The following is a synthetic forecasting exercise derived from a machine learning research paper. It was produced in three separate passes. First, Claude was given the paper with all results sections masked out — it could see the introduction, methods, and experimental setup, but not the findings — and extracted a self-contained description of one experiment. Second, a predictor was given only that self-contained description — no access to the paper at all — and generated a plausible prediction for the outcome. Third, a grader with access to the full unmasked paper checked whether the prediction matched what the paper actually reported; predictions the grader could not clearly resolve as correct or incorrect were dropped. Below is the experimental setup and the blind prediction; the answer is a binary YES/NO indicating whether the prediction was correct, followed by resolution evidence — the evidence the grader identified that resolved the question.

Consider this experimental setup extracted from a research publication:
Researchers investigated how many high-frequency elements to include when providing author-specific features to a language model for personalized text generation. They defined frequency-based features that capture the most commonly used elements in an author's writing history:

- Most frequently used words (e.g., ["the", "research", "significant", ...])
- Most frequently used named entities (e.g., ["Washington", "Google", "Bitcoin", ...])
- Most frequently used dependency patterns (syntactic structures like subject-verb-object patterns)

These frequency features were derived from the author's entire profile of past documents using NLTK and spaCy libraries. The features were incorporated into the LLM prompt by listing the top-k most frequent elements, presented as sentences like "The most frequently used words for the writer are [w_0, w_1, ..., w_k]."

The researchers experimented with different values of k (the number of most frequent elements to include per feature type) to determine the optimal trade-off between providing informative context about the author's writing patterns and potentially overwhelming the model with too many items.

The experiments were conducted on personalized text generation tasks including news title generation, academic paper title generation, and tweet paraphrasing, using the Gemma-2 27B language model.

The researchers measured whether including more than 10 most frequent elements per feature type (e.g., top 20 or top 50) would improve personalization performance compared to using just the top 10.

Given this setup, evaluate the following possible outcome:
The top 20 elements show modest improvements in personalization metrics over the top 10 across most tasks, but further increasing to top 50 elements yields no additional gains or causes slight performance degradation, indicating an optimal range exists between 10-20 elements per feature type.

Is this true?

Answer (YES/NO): NO